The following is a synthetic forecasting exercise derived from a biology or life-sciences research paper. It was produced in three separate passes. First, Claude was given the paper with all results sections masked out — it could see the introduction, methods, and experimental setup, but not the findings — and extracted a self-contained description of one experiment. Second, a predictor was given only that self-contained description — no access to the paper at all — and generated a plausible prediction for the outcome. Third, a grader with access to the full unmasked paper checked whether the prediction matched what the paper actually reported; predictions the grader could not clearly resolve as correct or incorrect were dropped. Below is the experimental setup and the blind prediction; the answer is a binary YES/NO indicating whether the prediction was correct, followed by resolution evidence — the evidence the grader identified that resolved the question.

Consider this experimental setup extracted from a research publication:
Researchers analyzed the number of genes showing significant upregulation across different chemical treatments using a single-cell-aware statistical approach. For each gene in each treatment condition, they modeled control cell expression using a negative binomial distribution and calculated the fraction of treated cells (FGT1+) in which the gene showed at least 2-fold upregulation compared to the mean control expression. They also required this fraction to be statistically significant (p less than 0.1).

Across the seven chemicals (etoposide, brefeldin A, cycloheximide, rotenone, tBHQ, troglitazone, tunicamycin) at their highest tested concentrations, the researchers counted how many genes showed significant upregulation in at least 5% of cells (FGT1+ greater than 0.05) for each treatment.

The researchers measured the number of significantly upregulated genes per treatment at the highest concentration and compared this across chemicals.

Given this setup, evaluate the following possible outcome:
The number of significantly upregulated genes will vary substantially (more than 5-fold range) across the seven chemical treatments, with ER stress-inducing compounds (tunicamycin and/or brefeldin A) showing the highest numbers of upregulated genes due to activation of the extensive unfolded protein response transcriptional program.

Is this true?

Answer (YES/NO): YES